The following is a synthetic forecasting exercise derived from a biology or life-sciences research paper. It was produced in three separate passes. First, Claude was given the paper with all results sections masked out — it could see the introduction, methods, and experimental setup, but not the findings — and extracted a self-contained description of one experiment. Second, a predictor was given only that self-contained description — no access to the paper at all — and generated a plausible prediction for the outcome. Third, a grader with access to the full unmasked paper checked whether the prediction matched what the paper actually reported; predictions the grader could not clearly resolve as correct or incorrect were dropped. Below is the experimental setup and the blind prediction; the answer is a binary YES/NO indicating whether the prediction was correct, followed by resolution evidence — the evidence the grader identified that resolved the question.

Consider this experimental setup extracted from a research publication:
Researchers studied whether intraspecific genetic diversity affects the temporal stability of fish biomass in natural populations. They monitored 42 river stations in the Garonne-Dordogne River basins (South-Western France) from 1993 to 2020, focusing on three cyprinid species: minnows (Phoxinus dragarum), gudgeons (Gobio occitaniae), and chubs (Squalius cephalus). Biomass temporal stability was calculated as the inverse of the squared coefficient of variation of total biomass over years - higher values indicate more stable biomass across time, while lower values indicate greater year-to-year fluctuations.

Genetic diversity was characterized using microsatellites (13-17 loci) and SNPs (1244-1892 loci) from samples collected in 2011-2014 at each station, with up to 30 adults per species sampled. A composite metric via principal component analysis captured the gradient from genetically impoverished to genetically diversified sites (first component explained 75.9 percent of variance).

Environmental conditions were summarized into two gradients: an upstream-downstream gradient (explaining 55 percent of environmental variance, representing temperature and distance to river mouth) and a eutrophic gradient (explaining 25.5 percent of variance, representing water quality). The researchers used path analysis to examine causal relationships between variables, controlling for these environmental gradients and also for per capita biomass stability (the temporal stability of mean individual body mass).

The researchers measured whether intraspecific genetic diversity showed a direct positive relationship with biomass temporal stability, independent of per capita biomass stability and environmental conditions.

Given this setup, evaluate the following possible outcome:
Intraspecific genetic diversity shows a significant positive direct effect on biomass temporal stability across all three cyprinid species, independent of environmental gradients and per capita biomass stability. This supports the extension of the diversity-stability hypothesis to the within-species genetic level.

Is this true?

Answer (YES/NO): YES